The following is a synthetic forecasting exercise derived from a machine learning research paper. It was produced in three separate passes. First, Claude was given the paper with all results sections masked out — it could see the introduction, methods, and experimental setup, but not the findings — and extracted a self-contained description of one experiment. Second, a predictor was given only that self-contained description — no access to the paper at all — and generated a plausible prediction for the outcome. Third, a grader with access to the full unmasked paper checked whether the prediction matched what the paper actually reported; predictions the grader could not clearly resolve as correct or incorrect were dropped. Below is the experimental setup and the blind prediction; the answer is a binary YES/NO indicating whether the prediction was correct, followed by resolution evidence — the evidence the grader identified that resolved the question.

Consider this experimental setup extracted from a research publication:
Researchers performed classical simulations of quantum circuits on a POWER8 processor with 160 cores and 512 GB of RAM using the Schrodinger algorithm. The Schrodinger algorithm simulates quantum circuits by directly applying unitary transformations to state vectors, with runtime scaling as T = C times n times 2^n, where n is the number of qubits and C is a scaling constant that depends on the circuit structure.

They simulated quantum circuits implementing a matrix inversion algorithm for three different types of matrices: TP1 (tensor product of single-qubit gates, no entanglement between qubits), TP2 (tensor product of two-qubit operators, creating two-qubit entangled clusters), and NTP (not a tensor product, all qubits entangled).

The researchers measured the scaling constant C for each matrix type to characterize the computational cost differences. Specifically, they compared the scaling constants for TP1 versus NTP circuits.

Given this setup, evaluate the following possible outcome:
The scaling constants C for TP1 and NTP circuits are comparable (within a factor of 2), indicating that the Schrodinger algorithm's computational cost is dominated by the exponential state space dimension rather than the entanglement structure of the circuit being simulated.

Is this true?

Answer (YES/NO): NO